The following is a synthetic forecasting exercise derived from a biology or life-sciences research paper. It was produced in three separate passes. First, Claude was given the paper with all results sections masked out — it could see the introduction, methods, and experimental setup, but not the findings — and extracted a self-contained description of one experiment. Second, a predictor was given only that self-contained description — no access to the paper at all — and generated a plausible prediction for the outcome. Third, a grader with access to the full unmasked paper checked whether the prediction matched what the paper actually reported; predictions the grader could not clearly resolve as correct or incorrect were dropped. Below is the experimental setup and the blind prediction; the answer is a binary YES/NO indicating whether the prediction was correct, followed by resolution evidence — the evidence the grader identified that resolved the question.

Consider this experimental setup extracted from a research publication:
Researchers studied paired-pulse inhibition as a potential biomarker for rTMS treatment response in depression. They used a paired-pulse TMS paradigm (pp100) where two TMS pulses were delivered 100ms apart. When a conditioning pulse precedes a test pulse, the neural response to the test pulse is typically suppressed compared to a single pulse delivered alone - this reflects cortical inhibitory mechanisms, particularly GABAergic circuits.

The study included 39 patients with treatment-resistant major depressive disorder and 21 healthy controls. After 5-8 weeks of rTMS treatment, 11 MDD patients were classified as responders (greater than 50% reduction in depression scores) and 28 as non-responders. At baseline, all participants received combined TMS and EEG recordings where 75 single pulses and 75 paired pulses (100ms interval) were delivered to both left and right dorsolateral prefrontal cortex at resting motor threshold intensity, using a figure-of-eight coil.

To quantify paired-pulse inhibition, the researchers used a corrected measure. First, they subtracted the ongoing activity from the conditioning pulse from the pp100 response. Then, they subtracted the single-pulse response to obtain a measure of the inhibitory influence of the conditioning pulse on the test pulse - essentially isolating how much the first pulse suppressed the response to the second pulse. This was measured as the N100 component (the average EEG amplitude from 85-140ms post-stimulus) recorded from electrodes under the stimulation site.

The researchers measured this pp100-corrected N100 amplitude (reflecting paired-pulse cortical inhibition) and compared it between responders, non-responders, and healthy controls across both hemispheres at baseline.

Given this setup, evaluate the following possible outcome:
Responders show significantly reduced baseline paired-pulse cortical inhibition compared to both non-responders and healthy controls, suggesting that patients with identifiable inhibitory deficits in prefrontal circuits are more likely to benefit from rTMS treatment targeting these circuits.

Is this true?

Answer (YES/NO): NO